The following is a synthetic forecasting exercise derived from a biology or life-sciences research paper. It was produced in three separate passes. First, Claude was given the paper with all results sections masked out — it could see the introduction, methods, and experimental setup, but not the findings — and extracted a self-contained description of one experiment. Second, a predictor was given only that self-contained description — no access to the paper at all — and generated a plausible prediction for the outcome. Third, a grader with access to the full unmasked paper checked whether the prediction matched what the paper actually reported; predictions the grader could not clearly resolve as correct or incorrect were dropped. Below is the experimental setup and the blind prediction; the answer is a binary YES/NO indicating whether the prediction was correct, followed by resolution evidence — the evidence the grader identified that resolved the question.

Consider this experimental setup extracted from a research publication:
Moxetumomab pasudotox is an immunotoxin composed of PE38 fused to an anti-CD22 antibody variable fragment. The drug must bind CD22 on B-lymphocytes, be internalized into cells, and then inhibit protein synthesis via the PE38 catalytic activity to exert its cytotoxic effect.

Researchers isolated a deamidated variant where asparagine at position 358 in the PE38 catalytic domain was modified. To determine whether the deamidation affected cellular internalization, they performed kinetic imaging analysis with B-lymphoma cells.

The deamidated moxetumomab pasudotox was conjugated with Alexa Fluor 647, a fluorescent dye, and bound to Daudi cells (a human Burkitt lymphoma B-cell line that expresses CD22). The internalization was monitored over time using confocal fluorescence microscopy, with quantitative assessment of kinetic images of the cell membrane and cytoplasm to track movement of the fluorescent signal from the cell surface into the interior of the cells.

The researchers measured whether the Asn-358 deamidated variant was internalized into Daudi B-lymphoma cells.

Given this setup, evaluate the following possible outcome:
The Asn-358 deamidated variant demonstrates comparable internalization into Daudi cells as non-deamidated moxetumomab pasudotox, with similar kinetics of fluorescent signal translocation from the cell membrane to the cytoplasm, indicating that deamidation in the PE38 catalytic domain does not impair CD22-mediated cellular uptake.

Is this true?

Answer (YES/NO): YES